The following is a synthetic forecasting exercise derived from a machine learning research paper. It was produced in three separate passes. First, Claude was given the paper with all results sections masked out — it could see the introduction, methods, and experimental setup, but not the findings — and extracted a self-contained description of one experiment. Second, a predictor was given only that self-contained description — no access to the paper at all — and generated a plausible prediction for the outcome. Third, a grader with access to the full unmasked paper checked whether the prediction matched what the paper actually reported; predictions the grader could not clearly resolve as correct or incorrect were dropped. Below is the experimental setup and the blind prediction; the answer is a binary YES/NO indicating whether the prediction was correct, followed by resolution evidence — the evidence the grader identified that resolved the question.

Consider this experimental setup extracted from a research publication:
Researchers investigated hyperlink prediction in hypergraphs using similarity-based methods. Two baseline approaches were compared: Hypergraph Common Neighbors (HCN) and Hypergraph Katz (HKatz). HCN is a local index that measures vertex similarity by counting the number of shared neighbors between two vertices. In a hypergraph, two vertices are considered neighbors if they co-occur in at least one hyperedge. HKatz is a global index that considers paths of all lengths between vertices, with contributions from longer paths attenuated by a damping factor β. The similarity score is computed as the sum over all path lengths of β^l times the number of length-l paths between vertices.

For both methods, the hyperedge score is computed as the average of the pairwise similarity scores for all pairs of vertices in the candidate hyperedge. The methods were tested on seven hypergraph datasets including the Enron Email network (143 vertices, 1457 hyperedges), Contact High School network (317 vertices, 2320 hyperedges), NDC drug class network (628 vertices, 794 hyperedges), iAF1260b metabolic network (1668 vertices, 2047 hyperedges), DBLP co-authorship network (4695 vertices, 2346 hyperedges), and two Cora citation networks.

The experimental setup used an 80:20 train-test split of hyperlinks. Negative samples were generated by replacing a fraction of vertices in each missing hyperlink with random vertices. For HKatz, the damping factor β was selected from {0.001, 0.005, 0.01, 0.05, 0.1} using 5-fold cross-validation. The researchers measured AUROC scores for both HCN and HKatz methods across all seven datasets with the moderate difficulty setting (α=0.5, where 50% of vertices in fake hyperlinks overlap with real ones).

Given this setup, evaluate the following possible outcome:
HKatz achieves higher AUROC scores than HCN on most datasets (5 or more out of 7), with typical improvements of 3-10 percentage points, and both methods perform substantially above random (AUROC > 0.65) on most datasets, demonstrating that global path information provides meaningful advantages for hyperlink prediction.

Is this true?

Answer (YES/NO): NO